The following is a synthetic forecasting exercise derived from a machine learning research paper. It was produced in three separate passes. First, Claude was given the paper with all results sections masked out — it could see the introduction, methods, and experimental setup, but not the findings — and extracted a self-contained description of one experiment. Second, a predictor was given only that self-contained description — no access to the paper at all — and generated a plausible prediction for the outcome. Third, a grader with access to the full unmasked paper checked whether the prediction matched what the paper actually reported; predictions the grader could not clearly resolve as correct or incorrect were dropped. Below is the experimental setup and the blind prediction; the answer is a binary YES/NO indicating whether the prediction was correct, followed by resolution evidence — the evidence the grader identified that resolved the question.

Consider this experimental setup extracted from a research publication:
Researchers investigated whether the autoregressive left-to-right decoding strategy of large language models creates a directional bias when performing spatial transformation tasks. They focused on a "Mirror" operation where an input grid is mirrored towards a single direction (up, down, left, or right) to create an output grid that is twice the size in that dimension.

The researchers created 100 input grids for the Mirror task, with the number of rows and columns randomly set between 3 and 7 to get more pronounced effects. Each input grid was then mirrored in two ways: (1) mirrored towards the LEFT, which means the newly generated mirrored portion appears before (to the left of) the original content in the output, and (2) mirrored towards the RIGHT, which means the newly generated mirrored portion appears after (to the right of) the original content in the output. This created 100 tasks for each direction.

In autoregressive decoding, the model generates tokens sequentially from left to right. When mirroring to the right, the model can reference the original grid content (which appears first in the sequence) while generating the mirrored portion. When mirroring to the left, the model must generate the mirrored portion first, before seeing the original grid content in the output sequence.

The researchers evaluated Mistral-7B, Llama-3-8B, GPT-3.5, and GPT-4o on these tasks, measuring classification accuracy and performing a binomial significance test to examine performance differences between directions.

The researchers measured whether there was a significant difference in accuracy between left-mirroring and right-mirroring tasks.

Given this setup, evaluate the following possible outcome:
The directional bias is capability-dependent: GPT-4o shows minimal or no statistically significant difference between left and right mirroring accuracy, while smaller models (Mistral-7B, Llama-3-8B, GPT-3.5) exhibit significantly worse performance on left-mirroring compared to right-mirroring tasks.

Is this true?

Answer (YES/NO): NO